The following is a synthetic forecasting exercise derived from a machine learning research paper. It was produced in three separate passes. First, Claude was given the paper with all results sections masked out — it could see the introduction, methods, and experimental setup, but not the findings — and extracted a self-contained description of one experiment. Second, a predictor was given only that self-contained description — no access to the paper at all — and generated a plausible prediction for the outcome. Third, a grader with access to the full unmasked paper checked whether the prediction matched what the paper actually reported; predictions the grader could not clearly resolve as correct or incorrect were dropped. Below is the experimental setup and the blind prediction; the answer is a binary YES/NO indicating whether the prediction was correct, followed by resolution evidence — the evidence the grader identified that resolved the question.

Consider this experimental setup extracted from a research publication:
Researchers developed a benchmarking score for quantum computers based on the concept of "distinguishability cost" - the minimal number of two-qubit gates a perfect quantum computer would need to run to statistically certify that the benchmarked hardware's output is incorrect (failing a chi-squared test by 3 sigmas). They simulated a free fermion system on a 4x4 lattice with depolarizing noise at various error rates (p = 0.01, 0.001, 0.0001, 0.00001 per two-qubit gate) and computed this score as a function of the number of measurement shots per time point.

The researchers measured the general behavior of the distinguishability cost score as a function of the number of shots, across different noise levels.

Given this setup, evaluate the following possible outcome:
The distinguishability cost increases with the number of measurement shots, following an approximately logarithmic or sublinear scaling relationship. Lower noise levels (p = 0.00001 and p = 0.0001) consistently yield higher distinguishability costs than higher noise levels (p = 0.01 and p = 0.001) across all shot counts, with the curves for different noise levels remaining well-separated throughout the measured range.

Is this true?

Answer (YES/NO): NO